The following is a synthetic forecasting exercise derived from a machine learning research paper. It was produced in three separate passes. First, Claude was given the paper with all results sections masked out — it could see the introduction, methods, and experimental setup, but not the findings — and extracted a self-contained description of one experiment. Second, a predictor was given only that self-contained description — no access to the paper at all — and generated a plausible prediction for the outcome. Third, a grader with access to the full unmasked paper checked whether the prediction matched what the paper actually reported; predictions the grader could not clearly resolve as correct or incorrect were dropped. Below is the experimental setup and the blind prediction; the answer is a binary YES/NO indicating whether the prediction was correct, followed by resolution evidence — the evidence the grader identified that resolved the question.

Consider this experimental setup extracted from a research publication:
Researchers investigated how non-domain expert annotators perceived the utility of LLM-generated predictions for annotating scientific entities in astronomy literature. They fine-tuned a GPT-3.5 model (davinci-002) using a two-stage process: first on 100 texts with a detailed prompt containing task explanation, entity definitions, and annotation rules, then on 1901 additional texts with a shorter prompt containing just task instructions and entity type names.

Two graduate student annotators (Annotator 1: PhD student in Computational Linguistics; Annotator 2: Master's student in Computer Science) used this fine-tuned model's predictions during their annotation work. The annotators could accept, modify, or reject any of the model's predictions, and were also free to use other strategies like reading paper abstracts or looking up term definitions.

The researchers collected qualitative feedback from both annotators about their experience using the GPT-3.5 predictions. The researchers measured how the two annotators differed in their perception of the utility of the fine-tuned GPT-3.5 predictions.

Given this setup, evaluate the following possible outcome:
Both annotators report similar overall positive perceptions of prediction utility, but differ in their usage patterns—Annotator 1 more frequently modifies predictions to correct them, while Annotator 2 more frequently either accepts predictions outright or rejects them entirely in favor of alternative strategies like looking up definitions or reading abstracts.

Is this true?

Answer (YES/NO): NO